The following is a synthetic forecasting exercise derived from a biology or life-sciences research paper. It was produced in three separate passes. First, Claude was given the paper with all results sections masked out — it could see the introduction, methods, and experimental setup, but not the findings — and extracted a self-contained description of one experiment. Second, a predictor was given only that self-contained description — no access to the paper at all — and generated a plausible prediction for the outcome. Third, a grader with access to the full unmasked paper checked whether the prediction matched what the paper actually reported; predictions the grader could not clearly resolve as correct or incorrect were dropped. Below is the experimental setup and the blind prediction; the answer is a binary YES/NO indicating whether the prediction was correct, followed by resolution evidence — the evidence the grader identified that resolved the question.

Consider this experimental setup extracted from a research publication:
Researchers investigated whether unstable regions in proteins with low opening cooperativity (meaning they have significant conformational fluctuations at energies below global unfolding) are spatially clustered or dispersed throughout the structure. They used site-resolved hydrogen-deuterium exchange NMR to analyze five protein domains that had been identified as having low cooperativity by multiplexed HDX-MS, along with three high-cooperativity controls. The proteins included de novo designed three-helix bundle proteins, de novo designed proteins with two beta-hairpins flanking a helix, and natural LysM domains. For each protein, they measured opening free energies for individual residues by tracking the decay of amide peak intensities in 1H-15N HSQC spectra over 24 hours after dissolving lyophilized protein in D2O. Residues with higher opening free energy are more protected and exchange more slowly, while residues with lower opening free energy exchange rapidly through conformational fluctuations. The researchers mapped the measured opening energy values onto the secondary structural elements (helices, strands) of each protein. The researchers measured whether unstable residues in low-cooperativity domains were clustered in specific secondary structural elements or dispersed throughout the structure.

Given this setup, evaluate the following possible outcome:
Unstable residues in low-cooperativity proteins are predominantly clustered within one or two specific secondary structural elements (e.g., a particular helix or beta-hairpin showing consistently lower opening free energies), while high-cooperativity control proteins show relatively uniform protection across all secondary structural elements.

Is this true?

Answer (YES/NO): YES